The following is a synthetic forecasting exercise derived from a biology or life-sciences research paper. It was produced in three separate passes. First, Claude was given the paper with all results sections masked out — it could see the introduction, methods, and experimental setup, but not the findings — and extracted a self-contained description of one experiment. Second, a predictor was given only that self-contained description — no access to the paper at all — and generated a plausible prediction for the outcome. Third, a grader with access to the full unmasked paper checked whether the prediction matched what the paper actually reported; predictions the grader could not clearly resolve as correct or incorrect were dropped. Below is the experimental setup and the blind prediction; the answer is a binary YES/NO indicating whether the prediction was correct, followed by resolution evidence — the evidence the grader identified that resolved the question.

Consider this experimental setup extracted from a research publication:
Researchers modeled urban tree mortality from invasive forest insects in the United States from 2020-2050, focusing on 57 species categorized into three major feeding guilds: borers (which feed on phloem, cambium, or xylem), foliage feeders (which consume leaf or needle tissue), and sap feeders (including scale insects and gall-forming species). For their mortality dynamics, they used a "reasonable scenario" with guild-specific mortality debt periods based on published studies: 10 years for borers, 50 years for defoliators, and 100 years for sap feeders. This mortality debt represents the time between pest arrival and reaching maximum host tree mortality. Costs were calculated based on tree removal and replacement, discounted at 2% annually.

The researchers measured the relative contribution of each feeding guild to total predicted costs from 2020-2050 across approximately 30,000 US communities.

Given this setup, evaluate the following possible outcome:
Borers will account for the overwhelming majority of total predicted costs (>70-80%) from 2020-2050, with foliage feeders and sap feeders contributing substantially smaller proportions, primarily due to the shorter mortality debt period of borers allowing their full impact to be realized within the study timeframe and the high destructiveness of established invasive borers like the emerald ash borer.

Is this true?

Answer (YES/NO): YES